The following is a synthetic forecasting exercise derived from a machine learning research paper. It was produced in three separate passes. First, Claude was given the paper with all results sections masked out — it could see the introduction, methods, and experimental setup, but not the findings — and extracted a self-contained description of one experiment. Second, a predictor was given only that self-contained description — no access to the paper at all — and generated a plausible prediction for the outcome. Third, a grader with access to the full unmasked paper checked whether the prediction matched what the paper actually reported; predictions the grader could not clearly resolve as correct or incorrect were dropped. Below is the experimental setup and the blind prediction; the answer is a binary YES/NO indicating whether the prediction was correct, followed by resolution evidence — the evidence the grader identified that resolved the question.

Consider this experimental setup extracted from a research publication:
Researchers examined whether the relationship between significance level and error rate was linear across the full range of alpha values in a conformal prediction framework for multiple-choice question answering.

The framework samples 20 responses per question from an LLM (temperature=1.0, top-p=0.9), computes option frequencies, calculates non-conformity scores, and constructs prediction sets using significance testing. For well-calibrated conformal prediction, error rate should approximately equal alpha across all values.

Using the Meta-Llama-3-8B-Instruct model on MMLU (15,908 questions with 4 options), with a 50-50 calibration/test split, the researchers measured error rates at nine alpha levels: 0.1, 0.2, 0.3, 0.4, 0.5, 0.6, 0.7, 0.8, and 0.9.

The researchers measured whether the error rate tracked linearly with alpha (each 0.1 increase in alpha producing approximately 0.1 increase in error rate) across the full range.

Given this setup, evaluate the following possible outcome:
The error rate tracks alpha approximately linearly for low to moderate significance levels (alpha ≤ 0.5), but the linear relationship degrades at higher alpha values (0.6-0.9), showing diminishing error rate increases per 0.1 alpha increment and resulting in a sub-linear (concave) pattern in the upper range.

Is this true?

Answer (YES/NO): NO